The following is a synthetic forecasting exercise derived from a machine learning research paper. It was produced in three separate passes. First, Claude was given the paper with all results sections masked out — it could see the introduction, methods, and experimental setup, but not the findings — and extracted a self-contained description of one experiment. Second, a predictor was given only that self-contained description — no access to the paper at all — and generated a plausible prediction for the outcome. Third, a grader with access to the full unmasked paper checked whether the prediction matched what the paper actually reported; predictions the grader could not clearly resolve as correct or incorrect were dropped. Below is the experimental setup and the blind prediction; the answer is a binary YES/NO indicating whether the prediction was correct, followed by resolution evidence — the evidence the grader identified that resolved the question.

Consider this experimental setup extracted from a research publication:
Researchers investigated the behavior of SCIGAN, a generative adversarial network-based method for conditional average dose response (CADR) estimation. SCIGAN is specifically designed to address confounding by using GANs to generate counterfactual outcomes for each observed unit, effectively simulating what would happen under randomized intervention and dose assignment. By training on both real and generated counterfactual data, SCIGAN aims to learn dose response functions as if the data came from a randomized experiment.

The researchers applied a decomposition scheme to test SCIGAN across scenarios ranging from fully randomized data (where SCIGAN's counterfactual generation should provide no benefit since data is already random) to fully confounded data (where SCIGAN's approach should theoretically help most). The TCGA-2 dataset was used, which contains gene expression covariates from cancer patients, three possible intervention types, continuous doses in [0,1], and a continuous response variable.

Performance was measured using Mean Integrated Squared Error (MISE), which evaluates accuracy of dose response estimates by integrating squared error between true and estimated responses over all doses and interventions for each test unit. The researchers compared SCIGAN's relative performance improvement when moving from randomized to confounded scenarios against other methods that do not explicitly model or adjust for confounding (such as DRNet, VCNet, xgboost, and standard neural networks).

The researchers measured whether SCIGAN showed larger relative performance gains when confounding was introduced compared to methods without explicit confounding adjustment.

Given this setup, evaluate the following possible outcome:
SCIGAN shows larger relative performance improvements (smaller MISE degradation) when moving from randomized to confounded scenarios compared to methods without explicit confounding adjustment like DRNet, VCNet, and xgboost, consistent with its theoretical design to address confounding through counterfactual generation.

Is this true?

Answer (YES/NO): NO